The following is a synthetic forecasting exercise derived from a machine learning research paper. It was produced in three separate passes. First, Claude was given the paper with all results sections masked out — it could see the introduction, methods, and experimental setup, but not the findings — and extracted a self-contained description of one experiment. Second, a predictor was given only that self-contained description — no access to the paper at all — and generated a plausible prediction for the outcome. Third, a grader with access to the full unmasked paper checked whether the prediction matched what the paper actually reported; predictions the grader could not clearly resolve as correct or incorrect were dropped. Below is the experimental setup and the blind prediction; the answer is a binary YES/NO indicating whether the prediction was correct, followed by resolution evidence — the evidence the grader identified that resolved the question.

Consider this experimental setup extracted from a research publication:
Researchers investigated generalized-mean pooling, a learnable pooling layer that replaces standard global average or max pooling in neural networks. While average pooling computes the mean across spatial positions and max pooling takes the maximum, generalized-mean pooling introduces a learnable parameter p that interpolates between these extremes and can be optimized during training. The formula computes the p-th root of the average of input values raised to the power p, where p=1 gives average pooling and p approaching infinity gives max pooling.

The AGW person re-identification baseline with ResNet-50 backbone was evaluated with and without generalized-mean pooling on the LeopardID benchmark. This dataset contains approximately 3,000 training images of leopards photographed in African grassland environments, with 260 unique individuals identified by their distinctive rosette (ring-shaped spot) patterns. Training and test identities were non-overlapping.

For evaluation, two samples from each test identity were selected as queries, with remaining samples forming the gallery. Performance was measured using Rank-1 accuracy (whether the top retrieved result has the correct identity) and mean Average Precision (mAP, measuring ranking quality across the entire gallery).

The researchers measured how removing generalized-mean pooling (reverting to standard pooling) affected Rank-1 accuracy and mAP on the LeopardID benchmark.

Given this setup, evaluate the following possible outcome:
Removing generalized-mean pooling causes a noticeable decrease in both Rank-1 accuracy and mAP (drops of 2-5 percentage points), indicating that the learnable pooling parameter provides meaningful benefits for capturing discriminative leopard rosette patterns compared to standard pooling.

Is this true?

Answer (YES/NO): NO